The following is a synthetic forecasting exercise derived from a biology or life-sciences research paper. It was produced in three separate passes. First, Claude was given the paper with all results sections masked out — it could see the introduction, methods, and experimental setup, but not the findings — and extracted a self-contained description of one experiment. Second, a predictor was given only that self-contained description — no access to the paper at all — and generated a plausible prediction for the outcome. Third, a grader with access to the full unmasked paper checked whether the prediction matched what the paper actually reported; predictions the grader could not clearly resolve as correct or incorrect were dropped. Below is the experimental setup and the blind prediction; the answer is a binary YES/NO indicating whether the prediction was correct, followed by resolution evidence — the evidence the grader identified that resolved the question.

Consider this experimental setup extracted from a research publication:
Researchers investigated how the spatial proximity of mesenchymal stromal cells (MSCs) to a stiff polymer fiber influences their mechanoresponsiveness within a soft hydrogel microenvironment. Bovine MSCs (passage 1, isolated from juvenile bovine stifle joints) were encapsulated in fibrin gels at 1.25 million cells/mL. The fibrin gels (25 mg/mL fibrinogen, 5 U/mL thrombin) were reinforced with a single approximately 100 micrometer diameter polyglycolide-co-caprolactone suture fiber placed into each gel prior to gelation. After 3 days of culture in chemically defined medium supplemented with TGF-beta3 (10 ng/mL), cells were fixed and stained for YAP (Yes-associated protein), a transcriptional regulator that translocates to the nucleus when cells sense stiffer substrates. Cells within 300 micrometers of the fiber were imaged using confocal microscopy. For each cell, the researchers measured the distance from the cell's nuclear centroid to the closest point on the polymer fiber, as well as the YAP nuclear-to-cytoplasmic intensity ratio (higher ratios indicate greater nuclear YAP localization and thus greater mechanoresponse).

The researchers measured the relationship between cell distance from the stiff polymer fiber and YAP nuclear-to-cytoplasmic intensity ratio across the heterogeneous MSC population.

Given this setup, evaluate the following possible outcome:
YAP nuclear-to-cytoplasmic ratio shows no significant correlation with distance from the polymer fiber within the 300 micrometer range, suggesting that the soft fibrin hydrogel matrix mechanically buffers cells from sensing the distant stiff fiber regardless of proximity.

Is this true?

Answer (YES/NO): NO